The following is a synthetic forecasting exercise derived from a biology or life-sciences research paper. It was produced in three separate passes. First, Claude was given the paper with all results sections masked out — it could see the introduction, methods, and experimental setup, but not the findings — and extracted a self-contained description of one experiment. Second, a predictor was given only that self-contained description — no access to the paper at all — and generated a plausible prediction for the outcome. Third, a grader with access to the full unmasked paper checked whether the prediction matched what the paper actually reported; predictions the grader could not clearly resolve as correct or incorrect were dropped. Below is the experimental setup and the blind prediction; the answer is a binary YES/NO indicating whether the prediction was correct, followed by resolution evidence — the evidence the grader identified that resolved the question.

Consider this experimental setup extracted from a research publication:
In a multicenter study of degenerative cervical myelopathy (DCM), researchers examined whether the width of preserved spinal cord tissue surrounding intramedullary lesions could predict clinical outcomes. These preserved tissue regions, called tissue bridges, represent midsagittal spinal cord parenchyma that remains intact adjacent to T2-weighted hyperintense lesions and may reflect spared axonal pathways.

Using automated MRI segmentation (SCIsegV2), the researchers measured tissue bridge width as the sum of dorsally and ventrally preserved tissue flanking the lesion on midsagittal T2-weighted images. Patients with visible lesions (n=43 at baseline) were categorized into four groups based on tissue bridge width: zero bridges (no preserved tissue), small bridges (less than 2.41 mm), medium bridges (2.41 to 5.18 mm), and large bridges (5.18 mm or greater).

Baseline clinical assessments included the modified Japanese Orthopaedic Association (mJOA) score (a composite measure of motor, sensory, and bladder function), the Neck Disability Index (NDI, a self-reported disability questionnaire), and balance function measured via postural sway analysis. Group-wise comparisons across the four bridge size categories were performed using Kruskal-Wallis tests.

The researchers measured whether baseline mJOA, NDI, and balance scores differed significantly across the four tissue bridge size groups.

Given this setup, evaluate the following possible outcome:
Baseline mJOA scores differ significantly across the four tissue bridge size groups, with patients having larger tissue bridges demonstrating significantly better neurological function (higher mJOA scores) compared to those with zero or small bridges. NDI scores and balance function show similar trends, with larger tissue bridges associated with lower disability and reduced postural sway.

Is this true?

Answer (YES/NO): NO